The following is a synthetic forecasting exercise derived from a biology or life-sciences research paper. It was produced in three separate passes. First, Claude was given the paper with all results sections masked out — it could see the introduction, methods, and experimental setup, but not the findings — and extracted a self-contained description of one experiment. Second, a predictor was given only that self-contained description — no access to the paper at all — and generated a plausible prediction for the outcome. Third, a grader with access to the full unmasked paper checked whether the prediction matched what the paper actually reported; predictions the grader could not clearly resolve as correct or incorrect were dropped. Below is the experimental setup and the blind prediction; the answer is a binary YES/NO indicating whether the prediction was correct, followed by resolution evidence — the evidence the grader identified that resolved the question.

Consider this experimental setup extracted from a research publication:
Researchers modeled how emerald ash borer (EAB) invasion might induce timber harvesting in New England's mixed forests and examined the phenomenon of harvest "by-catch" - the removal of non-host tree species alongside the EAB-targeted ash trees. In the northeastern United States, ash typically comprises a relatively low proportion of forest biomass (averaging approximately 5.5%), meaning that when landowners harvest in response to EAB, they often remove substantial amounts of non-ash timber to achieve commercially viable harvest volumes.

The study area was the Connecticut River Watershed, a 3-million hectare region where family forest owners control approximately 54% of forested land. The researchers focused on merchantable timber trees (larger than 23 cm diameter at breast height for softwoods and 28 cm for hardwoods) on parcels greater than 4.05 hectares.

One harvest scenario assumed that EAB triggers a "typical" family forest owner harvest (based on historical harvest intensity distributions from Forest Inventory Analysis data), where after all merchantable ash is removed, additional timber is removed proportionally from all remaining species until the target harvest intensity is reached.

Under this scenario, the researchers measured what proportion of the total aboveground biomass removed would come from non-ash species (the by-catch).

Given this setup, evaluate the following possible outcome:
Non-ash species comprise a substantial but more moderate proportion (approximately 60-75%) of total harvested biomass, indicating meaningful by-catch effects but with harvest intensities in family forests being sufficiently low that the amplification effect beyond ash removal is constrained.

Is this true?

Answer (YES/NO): NO